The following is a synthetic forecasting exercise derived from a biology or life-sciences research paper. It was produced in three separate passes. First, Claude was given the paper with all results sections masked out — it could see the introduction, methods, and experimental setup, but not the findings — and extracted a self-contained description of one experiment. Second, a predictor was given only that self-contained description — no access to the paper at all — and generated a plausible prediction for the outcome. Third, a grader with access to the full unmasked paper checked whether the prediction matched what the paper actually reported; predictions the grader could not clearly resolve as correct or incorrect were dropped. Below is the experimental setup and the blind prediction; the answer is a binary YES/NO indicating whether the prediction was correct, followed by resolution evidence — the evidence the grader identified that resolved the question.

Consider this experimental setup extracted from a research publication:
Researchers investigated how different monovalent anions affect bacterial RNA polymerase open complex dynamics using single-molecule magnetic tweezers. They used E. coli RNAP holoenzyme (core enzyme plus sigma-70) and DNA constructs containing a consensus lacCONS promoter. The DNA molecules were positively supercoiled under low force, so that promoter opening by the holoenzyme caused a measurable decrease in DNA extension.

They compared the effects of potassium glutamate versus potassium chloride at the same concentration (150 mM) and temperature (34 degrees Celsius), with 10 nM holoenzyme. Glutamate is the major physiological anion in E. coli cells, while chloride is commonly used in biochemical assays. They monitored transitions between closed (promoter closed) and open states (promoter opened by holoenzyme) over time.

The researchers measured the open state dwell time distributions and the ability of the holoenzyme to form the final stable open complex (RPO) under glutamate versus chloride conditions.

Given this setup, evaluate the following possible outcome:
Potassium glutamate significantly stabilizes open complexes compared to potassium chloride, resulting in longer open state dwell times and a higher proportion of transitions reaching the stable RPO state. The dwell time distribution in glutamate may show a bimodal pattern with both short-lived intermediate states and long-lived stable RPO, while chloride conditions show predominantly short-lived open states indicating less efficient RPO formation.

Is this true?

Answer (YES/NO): YES